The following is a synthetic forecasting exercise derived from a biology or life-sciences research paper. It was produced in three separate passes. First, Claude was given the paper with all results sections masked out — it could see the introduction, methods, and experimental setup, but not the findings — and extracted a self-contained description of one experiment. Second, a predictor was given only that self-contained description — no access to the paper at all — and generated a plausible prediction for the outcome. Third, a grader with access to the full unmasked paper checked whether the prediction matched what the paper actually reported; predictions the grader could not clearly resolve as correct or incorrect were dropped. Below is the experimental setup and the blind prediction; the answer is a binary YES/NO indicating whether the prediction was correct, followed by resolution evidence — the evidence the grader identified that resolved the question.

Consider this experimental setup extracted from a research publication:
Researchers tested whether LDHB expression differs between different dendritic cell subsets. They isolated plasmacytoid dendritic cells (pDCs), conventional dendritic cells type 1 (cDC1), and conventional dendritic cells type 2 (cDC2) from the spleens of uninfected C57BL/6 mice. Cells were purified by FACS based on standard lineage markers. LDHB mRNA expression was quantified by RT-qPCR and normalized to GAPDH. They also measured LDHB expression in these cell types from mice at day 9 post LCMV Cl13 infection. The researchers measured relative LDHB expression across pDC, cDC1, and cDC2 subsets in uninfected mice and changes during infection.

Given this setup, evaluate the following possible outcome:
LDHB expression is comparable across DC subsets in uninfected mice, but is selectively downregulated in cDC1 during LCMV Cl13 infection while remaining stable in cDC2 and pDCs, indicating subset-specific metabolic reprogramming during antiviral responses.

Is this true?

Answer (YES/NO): NO